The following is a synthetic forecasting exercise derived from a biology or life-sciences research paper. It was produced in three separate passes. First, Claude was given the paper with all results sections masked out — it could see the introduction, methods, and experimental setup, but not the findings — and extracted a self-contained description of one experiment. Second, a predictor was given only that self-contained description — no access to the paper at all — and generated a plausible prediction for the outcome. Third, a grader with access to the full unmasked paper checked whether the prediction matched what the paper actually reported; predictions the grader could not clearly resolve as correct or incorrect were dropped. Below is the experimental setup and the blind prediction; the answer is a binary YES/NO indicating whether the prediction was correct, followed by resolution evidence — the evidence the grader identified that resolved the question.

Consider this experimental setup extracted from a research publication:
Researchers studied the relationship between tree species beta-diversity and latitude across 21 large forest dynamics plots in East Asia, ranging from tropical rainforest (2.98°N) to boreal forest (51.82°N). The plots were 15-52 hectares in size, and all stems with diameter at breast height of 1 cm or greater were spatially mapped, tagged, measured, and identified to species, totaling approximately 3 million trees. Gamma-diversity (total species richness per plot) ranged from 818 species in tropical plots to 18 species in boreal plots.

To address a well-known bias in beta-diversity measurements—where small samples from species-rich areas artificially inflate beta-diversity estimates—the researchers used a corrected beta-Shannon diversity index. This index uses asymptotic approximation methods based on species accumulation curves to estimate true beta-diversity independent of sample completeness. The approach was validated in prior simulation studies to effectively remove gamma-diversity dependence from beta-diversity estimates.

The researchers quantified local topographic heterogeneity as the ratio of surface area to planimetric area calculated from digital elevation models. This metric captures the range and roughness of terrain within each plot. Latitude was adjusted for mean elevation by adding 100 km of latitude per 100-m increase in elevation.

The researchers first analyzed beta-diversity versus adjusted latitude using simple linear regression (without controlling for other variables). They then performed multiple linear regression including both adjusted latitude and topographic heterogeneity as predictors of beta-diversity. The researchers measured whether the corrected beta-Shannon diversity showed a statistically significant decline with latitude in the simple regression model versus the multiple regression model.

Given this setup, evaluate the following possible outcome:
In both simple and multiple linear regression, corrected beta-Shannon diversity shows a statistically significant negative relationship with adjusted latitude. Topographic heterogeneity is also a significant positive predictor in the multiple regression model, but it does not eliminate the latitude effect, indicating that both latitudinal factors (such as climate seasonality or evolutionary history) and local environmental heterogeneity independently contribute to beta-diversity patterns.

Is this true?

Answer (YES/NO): NO